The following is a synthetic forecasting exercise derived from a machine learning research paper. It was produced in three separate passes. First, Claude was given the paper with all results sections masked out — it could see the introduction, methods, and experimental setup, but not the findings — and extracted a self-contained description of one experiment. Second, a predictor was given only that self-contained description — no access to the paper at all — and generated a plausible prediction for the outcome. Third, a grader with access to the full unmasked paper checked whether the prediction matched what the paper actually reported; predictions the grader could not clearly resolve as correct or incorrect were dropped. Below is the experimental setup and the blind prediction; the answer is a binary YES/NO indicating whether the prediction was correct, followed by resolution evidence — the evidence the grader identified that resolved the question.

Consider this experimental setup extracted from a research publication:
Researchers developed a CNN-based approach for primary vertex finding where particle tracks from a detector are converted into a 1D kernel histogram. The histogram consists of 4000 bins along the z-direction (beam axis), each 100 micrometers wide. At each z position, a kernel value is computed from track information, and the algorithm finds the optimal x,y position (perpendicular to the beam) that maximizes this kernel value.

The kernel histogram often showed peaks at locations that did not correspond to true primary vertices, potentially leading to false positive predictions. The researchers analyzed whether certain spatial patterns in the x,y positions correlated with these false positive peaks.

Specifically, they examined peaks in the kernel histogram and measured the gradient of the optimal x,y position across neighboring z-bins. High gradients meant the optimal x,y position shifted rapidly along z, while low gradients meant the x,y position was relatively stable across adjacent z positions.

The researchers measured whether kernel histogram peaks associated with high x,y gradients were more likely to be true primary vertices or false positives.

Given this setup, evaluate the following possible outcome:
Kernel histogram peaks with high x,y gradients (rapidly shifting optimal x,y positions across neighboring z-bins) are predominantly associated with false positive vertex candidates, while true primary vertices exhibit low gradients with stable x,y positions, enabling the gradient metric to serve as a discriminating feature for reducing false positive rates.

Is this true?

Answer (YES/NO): YES